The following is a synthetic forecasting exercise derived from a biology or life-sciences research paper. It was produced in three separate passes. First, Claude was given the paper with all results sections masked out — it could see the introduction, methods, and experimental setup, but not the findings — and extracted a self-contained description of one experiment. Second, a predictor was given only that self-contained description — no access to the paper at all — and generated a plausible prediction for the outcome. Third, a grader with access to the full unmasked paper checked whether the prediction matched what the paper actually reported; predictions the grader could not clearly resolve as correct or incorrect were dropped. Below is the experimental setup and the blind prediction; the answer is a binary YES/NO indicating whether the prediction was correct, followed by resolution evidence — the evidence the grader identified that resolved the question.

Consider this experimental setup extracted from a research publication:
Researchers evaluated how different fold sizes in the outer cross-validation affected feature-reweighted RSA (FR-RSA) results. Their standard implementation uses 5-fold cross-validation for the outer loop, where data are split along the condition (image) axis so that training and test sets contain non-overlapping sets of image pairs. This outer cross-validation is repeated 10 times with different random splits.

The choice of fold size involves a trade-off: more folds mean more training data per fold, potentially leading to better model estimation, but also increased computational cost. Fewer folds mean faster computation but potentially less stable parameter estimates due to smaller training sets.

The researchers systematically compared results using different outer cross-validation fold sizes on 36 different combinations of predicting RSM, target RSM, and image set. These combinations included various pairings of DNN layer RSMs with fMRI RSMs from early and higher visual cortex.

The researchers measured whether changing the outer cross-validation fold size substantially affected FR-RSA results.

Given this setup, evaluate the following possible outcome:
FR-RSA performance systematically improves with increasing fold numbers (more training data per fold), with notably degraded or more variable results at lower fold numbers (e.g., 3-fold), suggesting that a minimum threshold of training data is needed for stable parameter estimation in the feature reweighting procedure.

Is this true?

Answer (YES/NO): NO